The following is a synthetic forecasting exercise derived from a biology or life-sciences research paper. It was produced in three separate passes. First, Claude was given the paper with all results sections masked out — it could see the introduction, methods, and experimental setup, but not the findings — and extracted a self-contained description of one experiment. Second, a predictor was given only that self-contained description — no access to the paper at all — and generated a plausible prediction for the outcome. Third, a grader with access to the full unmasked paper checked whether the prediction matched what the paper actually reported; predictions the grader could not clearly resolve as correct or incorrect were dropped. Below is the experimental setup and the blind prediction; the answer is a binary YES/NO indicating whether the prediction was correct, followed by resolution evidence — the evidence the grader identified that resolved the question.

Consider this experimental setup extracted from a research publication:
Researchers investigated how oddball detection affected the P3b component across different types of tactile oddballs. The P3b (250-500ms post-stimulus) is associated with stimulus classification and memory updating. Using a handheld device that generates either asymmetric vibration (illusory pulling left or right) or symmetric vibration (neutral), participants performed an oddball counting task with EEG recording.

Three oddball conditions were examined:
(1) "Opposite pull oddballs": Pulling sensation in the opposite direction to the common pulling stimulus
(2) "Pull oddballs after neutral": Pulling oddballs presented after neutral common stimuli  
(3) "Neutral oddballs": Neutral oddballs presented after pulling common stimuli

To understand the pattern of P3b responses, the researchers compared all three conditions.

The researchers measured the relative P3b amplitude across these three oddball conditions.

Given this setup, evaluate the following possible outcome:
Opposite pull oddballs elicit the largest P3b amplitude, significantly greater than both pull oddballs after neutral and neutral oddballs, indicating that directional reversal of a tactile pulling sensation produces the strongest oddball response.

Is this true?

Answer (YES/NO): NO